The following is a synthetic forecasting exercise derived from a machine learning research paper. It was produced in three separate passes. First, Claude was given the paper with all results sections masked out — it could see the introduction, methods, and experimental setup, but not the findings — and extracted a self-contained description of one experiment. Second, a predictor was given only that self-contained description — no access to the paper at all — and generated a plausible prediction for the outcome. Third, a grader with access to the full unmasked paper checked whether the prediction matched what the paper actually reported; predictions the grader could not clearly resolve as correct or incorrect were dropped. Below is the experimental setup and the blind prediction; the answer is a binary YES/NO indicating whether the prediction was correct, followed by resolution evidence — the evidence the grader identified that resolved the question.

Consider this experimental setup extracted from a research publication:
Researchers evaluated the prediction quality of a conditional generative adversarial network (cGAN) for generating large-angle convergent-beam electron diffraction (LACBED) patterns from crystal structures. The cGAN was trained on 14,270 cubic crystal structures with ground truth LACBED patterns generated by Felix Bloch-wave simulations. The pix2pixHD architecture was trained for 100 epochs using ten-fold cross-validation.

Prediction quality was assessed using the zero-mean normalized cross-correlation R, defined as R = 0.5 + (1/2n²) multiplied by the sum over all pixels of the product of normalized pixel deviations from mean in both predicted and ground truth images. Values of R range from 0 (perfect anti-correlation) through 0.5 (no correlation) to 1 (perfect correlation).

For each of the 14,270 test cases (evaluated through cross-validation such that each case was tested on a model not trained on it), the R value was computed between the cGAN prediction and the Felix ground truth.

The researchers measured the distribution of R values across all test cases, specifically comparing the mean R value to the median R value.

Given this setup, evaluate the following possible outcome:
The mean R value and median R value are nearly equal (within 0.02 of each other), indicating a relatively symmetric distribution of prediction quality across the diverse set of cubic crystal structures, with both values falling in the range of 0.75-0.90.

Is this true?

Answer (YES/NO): NO